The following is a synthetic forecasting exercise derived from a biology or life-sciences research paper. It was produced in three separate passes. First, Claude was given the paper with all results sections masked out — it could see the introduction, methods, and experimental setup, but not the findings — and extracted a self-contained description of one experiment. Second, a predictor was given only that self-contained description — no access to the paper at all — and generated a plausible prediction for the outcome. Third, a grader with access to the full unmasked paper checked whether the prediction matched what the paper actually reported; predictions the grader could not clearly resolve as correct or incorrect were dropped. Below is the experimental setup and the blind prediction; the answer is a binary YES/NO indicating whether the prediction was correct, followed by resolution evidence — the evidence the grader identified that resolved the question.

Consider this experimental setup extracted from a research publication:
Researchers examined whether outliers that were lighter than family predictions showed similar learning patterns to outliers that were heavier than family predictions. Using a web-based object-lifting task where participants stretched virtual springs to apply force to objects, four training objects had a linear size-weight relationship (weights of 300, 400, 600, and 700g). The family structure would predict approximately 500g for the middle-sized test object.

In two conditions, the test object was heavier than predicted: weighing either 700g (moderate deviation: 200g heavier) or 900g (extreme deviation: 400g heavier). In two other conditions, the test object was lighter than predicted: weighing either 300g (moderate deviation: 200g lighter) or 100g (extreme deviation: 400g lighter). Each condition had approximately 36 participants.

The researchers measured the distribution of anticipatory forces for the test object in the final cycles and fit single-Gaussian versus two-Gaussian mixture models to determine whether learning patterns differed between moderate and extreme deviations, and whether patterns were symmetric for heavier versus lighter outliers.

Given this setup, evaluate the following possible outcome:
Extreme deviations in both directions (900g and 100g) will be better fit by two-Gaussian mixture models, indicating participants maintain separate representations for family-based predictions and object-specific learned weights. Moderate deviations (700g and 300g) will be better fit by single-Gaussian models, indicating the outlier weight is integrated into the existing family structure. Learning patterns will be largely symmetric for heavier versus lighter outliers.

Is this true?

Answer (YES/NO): YES